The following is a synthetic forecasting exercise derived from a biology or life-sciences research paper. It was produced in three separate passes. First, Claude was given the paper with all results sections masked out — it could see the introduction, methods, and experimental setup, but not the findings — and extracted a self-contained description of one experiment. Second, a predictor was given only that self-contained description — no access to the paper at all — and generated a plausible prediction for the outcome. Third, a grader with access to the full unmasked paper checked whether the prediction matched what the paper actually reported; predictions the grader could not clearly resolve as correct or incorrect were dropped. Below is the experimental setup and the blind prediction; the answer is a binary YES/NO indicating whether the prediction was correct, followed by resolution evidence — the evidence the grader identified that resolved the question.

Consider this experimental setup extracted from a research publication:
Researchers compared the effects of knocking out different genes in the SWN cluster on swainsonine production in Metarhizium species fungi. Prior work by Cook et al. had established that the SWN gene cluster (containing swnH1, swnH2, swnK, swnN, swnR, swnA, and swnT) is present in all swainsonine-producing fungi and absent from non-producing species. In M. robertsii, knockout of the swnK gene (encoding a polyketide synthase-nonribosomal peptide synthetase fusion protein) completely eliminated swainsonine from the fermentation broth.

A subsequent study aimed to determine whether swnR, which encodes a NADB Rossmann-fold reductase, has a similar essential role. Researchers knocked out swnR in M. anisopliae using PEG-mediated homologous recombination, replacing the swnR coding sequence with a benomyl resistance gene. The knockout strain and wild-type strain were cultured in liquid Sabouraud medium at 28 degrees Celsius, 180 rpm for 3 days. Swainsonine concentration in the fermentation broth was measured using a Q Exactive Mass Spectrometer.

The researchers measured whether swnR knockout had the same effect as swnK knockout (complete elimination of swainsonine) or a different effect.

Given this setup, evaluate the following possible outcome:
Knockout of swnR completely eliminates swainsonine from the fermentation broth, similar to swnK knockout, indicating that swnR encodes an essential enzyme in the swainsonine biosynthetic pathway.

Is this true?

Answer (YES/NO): NO